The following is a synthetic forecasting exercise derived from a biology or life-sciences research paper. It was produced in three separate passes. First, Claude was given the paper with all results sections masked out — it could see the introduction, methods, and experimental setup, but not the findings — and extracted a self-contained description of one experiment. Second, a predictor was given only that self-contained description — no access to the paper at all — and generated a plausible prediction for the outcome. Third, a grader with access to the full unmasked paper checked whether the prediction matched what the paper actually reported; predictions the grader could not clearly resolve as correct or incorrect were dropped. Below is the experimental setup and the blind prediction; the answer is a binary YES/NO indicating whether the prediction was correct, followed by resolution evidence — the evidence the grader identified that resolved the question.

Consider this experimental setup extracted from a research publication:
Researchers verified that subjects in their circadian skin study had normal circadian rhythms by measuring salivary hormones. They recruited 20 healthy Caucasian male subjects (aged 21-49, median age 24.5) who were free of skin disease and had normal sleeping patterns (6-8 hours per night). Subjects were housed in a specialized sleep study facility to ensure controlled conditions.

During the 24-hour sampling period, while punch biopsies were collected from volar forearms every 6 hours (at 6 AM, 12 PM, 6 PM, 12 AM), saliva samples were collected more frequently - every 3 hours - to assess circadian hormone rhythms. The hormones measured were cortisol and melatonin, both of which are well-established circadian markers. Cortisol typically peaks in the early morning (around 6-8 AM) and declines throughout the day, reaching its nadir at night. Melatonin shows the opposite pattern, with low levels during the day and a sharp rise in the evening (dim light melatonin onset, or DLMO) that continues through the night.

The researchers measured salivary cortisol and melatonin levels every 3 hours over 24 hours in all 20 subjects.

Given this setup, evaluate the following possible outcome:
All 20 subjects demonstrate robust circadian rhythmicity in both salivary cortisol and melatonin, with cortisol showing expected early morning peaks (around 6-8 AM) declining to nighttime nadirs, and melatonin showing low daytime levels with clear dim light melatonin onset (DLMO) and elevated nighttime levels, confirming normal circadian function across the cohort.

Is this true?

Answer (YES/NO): NO